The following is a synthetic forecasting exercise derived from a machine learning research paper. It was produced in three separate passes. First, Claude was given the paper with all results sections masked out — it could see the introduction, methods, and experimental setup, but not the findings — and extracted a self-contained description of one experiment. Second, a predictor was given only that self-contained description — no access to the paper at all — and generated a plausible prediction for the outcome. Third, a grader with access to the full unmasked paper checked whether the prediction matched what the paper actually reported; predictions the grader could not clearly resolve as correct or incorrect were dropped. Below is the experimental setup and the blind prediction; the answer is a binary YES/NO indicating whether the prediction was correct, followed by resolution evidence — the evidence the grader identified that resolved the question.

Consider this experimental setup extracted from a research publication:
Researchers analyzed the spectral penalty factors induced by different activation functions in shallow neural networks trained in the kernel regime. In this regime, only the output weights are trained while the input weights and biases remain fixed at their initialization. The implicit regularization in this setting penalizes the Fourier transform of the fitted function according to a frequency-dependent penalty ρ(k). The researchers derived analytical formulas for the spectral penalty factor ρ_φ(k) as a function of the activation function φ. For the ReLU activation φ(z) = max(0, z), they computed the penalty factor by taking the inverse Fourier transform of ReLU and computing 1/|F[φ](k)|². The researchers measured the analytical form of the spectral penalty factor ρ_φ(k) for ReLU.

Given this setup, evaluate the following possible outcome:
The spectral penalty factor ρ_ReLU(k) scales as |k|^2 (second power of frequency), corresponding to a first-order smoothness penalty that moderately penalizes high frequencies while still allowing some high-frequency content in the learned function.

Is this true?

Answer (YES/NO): NO